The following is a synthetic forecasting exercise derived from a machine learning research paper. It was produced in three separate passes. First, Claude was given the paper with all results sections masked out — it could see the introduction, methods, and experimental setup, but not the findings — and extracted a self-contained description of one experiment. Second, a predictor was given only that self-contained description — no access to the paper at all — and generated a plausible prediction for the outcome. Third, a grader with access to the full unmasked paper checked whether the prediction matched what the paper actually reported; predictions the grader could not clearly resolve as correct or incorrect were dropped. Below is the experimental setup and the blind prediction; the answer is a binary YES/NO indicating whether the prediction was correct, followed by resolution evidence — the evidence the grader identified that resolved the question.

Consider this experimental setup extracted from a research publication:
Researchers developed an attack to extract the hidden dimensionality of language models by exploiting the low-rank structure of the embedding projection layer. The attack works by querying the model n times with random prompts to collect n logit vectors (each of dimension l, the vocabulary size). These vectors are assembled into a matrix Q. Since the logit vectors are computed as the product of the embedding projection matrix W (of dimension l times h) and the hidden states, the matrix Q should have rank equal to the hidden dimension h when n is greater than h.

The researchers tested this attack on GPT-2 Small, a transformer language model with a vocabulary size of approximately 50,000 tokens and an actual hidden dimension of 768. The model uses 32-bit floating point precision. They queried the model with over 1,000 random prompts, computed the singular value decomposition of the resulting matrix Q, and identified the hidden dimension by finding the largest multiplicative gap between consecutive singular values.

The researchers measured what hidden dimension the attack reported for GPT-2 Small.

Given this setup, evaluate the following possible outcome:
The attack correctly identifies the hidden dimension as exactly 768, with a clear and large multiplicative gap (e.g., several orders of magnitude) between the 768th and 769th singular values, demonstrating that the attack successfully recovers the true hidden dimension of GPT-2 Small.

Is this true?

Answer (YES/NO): NO